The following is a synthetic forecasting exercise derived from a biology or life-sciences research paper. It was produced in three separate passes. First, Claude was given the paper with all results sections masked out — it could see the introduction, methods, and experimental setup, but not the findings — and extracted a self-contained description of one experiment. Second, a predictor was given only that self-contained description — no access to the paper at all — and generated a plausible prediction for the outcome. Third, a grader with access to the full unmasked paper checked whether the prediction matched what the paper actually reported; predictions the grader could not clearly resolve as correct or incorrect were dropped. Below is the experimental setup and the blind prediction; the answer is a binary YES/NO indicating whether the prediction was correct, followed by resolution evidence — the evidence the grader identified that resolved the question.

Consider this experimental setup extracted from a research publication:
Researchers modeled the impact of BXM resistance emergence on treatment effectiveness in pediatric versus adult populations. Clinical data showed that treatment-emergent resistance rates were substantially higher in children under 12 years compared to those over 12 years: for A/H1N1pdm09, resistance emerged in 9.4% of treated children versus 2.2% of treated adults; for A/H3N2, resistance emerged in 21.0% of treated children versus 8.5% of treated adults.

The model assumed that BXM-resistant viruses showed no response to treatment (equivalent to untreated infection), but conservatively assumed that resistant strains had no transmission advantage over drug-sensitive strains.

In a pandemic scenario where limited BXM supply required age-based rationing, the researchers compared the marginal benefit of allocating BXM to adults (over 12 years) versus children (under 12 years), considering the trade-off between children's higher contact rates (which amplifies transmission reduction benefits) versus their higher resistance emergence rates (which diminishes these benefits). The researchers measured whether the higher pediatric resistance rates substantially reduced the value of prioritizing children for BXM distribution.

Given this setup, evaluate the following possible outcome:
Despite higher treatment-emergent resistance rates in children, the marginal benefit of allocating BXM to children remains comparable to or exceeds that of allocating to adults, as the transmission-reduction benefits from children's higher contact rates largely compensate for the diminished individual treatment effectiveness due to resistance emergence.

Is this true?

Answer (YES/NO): YES